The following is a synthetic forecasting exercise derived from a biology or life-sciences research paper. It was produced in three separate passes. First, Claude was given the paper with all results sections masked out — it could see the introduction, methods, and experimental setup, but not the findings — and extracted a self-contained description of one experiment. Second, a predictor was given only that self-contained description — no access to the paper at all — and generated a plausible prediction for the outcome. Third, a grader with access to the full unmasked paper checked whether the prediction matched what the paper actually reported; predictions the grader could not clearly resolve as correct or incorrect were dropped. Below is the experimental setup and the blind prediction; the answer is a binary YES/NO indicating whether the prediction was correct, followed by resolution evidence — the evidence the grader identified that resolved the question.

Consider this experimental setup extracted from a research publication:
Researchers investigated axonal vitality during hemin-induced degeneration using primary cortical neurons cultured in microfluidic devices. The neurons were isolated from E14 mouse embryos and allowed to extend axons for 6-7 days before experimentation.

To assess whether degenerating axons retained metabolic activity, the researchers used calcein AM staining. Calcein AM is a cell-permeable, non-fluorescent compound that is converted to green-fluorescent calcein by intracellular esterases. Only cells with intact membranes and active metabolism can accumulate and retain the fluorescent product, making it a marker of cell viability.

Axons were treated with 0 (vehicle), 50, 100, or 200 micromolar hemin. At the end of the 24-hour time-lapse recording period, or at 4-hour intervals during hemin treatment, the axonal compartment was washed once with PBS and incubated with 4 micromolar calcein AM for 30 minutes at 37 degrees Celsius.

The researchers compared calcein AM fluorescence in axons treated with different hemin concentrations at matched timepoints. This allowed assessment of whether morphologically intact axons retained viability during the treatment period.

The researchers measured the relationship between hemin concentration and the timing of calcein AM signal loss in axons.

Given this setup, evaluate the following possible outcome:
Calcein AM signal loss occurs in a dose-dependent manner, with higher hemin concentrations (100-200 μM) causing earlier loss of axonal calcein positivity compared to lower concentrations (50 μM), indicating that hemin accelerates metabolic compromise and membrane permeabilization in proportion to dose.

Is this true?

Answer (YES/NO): YES